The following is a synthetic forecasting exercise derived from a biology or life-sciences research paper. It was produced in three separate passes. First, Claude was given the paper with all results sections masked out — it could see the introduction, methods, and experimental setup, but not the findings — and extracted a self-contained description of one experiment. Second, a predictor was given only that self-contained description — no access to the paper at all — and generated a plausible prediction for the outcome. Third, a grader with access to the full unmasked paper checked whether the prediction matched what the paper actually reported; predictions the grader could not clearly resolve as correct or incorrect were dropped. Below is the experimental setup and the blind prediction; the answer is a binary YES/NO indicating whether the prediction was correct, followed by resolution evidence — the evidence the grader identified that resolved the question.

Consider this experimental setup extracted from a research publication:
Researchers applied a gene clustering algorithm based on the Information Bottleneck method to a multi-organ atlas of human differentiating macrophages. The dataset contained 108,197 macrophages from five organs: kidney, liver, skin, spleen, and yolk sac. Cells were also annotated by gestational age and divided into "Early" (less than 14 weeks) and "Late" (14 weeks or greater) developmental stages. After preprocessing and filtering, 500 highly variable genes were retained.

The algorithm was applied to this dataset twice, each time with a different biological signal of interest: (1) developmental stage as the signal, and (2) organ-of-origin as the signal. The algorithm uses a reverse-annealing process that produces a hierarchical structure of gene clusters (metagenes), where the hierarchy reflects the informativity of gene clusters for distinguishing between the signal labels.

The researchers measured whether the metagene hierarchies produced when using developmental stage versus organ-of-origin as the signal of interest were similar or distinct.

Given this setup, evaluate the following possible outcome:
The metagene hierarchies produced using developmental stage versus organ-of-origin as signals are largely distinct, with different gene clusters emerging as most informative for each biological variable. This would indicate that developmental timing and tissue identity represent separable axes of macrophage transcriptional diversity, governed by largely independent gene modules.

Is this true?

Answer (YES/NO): YES